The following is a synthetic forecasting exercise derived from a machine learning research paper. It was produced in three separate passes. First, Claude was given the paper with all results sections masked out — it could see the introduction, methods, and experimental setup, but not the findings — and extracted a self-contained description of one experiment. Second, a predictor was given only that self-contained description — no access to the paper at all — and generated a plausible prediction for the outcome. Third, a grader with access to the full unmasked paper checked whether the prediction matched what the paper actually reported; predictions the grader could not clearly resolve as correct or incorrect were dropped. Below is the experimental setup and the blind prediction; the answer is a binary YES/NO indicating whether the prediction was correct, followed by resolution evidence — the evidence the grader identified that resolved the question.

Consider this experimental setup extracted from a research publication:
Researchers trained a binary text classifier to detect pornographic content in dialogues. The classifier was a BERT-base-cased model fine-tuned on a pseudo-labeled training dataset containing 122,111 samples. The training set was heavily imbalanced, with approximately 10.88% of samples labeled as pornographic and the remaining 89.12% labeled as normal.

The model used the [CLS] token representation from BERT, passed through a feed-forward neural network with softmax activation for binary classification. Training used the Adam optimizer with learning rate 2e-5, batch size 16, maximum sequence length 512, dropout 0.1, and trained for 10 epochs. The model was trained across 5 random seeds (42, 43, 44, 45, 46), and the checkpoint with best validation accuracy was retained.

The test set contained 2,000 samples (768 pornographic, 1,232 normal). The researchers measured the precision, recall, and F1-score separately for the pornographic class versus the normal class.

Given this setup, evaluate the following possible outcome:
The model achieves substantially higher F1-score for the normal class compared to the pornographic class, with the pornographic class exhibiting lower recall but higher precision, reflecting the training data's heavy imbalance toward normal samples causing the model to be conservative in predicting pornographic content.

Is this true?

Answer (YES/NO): NO